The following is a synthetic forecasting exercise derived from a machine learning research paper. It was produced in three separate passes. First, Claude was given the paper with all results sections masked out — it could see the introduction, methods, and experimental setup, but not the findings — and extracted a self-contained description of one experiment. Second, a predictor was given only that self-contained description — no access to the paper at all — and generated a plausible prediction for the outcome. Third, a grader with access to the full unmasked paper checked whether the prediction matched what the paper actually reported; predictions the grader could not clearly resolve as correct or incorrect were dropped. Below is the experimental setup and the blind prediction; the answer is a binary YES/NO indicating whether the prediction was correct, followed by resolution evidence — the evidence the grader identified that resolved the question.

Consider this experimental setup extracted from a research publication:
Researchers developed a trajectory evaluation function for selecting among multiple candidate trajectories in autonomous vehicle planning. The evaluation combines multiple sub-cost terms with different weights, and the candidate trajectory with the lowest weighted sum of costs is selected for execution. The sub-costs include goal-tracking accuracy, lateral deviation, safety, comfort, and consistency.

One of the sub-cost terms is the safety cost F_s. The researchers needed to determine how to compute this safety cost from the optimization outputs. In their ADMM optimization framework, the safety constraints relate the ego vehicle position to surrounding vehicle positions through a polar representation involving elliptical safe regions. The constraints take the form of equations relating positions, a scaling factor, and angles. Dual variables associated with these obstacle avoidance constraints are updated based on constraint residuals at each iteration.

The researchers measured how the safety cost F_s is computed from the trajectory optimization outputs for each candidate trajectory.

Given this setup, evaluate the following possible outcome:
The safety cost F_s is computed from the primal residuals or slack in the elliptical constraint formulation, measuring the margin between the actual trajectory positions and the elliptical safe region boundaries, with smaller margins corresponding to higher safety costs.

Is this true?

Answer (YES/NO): NO